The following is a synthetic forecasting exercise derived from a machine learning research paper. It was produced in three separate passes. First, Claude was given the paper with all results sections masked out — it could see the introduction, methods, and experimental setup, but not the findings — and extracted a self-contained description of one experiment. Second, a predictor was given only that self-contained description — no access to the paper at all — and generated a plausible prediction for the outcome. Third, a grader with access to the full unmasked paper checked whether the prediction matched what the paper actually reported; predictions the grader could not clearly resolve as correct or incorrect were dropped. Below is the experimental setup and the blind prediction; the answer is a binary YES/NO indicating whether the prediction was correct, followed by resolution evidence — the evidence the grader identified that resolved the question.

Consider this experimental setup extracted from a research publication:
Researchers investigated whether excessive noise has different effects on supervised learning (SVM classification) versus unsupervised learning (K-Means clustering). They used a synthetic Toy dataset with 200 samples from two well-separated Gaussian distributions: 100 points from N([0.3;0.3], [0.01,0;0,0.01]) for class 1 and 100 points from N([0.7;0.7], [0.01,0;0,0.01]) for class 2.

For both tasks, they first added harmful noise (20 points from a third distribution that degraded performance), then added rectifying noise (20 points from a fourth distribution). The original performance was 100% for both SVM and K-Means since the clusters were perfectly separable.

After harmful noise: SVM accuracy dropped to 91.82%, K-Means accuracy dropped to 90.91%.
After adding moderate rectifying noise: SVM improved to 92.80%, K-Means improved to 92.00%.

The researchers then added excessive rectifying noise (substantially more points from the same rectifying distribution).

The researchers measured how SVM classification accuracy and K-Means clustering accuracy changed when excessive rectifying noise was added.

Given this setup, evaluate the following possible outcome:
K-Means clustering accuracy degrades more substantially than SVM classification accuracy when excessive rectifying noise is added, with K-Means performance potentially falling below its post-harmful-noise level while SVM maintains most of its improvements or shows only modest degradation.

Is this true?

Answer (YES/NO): YES